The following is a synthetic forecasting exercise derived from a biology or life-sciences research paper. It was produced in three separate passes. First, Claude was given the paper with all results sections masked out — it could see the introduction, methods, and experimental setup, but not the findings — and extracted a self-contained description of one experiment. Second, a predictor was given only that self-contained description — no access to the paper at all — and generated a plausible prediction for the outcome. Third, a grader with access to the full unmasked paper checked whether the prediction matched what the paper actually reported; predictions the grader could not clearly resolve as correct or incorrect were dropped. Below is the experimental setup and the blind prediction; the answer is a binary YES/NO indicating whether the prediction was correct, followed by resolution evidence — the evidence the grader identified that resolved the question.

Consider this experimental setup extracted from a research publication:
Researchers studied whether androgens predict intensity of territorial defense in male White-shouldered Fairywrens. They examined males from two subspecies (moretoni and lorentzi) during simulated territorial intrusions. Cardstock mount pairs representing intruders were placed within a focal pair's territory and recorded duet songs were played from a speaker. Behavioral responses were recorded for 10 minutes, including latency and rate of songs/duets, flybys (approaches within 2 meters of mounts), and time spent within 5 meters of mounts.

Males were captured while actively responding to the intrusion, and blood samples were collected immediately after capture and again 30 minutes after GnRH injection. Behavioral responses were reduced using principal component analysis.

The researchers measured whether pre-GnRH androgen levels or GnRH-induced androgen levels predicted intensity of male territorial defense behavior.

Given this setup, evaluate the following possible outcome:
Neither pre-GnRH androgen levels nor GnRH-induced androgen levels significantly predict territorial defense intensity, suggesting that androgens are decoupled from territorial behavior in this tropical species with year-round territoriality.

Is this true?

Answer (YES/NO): NO